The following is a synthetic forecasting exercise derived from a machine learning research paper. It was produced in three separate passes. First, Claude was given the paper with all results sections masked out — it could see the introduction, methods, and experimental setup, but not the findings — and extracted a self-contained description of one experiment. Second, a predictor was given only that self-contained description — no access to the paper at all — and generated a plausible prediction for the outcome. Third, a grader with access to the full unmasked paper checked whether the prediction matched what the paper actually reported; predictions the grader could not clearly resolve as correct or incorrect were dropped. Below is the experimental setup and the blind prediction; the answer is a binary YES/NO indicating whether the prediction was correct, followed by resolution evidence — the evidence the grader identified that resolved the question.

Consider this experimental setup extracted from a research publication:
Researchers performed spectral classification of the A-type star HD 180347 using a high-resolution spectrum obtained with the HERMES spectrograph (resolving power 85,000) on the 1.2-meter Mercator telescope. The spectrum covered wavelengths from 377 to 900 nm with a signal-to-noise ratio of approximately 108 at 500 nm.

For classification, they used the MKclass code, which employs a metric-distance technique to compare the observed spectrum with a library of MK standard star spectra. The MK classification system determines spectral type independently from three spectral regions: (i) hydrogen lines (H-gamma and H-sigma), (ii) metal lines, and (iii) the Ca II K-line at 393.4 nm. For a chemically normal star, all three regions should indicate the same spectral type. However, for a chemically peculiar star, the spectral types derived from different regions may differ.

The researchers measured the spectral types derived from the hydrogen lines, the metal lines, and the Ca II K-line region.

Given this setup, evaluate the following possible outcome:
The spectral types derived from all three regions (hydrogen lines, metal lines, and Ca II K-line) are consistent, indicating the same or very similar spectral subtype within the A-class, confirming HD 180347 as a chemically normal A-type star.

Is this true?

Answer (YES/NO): NO